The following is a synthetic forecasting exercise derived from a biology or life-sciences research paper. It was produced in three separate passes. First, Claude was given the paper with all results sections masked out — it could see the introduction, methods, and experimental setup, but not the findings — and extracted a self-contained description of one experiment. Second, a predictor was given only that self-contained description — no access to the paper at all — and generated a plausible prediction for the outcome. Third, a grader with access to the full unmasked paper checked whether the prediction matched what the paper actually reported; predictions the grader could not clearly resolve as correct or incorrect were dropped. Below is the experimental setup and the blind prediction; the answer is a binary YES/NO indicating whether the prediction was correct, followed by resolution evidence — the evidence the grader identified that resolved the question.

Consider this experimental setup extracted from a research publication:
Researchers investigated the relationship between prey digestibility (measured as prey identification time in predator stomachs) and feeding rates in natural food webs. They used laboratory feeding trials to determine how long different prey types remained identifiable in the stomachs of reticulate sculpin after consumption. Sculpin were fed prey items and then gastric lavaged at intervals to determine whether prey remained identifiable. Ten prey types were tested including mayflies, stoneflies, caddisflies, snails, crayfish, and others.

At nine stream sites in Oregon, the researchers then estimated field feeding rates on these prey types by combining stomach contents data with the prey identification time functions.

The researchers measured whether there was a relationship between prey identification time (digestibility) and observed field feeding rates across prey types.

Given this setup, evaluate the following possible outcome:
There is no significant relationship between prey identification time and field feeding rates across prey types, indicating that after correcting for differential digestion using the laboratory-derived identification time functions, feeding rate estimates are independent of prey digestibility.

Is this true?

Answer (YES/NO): NO